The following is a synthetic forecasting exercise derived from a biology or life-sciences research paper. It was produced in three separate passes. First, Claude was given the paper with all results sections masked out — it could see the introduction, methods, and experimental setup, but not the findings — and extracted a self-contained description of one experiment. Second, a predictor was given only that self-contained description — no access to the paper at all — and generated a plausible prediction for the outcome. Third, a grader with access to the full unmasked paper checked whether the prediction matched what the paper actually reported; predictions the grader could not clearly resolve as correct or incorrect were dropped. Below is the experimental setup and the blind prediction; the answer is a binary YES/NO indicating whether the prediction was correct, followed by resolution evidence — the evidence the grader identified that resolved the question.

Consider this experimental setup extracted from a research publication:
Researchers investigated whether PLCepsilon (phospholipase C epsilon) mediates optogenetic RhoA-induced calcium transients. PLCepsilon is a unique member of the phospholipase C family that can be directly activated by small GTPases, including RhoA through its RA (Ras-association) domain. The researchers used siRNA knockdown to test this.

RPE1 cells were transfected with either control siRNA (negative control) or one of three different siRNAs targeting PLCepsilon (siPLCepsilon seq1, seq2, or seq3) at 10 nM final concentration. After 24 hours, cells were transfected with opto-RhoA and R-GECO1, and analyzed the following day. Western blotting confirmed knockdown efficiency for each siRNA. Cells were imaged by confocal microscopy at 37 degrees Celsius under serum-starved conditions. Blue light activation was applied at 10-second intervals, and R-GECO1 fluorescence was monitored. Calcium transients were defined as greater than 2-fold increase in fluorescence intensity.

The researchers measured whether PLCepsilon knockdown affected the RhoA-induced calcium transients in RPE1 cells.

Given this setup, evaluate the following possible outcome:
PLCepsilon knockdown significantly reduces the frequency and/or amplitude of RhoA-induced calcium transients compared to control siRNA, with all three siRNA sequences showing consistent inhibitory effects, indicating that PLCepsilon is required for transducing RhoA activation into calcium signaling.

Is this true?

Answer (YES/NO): YES